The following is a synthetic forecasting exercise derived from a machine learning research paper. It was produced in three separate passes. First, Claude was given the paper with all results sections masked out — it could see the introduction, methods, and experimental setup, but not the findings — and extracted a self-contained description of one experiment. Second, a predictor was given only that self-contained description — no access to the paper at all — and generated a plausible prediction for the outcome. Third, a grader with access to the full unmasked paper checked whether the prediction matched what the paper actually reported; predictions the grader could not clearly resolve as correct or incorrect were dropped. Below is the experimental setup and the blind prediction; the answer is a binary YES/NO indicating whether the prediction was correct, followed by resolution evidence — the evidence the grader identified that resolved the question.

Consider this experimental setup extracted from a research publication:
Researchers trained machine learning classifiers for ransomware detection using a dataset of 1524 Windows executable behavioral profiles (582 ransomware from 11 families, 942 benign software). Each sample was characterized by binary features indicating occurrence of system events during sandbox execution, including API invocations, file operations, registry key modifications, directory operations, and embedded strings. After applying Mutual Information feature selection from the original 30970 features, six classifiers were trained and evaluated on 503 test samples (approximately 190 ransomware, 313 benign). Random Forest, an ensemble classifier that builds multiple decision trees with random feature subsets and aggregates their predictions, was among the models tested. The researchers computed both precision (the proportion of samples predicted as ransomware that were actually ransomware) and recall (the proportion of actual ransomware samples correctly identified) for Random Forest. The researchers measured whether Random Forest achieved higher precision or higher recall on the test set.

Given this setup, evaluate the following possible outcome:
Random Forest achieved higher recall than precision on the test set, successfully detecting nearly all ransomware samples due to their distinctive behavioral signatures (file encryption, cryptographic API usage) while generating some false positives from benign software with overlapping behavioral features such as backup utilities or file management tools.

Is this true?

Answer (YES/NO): YES